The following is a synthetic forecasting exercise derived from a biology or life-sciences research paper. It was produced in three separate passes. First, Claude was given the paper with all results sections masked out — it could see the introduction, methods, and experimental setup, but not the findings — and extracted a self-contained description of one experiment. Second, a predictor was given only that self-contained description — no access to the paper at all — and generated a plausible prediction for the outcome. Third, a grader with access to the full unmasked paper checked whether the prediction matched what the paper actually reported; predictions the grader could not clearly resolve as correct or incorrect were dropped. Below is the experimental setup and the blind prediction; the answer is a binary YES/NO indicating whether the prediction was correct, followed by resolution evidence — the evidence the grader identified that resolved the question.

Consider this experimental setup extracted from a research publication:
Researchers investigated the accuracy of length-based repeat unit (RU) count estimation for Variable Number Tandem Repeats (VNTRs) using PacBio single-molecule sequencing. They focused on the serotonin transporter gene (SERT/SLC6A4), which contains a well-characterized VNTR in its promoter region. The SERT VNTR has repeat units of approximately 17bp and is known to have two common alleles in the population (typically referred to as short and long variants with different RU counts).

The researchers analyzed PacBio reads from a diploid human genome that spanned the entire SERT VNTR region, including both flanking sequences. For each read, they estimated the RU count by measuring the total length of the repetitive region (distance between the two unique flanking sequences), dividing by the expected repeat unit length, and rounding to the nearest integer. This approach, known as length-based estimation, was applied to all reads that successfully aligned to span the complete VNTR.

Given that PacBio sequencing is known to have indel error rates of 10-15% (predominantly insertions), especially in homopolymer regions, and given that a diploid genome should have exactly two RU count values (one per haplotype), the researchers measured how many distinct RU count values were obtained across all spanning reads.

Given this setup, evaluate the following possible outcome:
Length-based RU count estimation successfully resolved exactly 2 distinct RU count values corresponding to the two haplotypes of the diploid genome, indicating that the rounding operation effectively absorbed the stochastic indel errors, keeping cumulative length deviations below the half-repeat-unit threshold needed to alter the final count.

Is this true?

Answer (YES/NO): NO